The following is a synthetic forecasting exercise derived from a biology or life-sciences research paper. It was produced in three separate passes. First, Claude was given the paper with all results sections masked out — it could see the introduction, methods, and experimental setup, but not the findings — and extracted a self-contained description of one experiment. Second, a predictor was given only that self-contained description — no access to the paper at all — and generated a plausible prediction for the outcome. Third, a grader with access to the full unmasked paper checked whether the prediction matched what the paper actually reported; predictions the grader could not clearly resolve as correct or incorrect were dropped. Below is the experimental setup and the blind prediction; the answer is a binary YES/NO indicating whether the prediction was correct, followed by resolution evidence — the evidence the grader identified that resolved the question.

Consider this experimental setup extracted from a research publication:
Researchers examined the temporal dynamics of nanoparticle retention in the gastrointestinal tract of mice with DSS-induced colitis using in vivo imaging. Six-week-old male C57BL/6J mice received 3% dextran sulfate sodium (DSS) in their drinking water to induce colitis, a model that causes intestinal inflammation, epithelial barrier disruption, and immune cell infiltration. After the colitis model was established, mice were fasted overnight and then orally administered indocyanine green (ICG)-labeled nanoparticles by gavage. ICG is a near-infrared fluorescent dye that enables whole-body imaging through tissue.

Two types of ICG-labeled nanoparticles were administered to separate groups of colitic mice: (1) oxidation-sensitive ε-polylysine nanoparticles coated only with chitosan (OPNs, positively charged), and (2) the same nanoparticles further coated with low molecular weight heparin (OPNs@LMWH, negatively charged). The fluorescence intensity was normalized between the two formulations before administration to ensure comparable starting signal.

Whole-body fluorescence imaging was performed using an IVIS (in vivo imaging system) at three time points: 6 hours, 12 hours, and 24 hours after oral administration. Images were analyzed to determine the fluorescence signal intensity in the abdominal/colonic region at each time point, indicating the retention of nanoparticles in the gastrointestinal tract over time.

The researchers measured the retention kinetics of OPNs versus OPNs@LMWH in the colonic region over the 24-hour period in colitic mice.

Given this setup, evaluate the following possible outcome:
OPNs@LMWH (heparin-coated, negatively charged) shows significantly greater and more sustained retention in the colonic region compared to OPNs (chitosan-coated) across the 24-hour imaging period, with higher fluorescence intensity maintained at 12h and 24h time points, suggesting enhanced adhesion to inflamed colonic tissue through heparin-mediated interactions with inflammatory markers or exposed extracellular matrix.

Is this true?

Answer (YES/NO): YES